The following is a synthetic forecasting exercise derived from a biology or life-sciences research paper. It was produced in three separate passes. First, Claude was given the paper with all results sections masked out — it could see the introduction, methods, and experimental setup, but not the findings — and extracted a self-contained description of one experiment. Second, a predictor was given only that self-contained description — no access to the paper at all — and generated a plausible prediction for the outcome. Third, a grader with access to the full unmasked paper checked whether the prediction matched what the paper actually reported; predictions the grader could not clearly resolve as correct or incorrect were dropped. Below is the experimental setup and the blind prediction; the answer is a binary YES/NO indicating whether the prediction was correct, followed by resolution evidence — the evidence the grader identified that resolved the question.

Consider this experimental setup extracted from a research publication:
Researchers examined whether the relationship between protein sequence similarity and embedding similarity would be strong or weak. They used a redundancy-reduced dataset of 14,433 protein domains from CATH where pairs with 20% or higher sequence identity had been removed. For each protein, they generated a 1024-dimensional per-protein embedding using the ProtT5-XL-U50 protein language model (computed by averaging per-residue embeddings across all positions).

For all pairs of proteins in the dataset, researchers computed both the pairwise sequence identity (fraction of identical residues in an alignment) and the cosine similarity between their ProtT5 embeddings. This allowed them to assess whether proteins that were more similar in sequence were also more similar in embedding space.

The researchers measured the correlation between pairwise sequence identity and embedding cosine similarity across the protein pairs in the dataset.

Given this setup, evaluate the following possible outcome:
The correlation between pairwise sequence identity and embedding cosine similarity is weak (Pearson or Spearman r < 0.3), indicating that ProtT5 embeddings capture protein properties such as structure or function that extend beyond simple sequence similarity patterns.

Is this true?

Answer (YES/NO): YES